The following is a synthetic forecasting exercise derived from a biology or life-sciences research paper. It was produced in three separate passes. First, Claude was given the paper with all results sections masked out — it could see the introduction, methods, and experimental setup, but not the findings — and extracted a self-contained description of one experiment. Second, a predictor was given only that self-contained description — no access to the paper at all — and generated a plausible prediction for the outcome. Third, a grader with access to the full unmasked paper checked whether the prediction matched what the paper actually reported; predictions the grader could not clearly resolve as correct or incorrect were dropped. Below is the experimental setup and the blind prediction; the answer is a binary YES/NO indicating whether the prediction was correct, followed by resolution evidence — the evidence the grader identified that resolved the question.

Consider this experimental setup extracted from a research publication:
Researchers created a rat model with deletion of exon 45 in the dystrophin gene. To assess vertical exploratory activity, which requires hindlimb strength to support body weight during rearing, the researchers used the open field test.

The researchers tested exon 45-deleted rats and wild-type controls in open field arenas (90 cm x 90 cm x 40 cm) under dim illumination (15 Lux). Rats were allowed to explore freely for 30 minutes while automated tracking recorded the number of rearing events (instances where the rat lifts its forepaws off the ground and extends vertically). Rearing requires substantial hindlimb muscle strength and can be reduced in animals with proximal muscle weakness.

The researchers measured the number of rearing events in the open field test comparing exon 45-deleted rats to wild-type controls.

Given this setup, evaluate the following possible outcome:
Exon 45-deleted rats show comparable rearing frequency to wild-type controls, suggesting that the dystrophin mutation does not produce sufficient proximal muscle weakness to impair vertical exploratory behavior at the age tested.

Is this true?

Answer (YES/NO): YES